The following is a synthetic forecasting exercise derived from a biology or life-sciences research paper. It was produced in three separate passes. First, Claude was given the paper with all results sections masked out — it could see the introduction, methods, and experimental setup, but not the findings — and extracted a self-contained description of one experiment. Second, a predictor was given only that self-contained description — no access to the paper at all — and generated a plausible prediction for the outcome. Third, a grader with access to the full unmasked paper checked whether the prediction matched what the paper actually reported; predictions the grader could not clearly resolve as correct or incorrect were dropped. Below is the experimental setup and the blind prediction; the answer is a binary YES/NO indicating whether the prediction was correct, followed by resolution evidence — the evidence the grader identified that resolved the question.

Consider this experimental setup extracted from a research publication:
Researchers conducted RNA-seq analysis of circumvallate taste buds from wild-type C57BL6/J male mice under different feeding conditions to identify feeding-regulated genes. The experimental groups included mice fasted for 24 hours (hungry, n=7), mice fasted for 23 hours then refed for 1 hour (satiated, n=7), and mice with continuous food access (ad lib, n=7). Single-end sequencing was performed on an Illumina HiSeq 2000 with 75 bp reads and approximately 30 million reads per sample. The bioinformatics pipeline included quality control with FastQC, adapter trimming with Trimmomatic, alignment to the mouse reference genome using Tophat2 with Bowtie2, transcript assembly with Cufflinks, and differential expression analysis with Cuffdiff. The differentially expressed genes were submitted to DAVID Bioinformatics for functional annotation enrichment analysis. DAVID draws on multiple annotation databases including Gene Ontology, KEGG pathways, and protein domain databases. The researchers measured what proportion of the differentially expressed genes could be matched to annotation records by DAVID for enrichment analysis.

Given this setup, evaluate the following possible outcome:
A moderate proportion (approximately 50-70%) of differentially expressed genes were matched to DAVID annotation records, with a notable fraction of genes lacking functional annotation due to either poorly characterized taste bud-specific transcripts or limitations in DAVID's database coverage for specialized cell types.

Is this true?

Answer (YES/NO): NO